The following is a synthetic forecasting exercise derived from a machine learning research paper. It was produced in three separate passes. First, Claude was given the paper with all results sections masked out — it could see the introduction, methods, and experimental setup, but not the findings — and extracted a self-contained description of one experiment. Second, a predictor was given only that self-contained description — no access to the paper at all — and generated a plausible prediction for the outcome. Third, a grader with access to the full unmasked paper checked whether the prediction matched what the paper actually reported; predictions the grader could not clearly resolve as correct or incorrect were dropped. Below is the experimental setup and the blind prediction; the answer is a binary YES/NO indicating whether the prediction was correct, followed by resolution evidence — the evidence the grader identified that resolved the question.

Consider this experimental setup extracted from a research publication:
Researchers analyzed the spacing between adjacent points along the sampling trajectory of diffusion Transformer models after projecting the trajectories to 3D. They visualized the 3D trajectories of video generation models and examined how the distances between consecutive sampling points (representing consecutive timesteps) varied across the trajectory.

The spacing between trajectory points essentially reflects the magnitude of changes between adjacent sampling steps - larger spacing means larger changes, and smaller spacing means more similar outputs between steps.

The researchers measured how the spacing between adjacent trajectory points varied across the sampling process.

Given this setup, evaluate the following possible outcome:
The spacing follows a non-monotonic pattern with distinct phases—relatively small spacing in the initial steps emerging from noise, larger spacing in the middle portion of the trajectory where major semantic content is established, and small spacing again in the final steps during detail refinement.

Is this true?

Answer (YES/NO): NO